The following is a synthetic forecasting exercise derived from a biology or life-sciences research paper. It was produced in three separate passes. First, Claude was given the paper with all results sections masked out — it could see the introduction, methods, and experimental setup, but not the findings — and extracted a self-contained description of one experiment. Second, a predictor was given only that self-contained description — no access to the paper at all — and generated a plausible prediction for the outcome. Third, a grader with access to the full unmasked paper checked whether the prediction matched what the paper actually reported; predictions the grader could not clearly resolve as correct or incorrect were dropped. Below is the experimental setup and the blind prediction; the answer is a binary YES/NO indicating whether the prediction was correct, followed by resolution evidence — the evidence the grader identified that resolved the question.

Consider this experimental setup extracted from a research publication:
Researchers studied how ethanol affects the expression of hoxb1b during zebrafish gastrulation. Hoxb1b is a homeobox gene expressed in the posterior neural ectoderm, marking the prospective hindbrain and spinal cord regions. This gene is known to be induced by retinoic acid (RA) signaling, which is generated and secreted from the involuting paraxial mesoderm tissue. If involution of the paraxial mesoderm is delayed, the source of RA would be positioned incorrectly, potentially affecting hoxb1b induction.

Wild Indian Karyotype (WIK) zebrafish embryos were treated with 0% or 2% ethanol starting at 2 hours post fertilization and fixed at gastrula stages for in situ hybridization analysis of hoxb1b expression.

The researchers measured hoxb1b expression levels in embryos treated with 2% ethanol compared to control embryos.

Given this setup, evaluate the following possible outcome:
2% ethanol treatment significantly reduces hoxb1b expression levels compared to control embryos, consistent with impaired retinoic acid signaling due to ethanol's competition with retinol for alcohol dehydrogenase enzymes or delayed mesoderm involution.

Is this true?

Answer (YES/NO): YES